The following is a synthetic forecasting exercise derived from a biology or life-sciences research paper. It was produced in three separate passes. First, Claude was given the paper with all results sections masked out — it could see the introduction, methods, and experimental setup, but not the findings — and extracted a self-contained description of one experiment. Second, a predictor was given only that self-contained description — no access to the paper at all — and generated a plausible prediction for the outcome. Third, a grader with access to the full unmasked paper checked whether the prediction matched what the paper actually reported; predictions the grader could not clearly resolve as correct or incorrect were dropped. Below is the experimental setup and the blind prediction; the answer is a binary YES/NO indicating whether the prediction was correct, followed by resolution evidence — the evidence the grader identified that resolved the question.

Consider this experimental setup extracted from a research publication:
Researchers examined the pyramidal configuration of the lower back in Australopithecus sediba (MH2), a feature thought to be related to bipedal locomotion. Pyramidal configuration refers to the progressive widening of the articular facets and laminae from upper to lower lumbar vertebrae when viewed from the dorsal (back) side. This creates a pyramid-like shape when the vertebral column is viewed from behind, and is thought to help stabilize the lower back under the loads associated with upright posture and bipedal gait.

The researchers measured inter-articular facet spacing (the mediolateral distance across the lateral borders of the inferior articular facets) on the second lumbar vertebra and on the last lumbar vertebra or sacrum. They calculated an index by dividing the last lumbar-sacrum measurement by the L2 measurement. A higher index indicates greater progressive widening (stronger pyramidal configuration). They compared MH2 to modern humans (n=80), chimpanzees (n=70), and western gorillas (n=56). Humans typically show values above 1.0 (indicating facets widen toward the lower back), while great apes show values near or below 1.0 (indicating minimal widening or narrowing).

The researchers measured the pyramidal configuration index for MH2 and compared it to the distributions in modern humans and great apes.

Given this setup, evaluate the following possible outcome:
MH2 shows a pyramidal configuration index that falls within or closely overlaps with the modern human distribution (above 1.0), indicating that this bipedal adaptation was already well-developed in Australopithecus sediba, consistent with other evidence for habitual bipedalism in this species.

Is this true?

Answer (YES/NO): YES